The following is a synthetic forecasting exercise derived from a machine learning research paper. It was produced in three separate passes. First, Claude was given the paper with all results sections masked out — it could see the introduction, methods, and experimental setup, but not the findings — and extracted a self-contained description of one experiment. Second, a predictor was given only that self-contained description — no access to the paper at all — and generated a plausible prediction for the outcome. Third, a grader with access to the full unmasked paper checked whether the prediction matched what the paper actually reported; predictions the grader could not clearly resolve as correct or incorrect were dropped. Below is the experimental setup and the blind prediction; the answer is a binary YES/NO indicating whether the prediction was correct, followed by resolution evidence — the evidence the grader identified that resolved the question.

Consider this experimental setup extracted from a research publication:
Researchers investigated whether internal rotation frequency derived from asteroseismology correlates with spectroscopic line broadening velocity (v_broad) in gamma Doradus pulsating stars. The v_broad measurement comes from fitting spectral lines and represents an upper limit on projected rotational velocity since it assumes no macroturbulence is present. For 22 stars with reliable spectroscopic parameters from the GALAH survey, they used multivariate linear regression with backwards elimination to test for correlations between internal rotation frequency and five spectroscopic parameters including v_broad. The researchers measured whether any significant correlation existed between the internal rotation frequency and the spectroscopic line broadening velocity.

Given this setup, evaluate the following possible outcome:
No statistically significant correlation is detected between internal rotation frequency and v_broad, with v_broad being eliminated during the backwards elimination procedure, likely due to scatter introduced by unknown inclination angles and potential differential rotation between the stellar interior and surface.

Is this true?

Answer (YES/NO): YES